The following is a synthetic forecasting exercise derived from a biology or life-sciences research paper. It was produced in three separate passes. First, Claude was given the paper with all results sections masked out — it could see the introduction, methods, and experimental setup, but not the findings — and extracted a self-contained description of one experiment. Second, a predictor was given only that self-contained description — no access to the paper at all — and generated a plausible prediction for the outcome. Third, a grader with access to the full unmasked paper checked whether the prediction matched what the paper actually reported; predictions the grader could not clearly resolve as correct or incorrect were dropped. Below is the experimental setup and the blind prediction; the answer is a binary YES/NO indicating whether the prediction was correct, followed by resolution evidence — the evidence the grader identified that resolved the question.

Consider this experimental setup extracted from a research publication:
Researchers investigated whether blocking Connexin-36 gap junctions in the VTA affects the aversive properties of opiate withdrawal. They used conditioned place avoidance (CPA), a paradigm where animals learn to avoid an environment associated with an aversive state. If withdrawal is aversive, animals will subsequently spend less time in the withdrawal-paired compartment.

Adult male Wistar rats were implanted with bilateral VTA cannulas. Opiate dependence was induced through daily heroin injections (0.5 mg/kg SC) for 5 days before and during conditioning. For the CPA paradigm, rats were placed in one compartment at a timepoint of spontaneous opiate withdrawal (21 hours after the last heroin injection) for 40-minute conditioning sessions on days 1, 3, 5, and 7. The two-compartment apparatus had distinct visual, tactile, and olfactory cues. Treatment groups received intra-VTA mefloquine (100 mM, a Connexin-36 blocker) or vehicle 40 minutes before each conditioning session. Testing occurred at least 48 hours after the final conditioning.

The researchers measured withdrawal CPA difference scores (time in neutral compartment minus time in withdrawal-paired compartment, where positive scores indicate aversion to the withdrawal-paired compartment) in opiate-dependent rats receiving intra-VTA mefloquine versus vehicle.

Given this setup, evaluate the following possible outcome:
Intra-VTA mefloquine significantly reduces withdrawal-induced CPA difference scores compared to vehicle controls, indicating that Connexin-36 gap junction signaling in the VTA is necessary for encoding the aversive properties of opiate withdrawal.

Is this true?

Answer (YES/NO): YES